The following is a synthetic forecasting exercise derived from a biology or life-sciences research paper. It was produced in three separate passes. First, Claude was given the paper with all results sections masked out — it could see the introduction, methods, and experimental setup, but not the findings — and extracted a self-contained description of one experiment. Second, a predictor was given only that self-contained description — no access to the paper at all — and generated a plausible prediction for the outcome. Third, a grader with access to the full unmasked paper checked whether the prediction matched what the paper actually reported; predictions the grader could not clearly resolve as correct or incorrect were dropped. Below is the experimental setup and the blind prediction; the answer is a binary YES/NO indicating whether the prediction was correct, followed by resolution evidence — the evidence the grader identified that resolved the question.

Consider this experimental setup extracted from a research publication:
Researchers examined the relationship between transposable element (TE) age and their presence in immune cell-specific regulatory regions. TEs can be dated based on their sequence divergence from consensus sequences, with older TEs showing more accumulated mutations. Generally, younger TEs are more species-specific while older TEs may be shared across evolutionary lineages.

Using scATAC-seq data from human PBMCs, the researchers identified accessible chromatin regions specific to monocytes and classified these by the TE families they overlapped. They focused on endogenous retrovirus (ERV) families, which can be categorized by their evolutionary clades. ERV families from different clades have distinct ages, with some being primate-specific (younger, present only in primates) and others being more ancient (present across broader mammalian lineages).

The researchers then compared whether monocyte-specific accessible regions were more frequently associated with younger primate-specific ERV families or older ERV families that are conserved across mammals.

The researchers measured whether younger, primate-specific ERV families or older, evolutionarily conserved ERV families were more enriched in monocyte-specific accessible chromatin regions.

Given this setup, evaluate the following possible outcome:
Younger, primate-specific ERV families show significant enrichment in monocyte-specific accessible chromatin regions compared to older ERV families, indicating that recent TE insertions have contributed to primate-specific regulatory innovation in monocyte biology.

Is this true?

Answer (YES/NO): NO